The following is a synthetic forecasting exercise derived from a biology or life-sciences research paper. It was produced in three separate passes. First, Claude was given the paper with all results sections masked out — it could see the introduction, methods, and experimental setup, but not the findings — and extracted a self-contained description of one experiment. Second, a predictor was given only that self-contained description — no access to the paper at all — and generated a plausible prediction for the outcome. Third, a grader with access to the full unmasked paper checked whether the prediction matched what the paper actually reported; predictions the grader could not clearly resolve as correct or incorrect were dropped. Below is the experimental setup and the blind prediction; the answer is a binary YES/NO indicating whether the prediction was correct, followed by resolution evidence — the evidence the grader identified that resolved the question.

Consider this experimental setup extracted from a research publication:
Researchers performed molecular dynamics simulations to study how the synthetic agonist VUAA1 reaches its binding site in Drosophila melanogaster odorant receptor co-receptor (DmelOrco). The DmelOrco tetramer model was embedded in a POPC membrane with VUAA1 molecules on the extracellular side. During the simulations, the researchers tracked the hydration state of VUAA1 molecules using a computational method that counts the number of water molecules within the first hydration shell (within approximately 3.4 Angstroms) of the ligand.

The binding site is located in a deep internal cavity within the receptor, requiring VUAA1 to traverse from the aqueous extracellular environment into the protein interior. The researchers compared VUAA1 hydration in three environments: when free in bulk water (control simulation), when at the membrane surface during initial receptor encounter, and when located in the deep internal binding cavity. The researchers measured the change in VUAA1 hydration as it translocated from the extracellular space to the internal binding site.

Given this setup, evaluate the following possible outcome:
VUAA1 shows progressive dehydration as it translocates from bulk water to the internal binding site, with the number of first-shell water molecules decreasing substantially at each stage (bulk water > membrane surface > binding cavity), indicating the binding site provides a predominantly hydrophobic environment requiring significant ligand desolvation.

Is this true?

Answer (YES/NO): YES